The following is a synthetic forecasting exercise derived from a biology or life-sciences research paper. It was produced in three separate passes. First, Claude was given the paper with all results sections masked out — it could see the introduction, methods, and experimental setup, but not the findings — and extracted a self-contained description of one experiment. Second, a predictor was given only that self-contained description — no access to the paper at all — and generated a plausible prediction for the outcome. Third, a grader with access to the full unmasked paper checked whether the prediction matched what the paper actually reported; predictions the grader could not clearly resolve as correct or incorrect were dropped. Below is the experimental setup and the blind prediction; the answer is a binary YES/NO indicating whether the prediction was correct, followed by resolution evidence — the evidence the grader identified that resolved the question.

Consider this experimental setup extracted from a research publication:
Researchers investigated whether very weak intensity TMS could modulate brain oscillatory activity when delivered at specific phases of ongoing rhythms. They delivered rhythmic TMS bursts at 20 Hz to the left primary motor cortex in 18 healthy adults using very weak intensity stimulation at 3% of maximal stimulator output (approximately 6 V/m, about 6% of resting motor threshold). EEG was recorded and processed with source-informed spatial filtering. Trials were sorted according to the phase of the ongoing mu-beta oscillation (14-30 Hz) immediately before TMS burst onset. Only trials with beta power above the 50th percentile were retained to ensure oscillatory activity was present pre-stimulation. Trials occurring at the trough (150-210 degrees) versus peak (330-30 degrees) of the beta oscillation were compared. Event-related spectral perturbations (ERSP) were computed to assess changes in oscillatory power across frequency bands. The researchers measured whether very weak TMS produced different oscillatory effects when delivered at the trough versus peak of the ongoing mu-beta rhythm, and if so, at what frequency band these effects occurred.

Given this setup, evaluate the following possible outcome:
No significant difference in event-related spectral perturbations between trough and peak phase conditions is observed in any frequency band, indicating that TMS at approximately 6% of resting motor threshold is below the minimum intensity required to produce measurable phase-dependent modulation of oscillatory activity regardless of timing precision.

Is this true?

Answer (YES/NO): NO